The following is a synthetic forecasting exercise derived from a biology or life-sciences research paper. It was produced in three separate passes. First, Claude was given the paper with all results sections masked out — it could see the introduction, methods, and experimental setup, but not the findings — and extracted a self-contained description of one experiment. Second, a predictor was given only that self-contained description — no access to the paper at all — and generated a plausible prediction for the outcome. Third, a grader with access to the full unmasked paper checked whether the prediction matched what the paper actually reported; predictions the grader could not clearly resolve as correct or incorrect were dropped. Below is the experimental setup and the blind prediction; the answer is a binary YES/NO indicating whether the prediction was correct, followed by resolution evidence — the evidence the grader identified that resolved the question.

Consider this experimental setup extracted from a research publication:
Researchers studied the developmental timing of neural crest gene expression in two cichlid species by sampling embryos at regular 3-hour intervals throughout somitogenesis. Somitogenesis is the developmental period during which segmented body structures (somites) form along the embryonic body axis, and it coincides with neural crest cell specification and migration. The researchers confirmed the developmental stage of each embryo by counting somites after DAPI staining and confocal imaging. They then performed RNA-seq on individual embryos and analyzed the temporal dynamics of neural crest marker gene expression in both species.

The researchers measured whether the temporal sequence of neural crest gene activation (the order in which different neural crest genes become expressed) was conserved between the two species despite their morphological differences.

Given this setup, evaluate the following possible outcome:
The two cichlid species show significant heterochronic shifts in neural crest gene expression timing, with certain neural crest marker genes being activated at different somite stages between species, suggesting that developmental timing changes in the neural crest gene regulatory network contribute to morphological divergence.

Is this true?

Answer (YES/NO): YES